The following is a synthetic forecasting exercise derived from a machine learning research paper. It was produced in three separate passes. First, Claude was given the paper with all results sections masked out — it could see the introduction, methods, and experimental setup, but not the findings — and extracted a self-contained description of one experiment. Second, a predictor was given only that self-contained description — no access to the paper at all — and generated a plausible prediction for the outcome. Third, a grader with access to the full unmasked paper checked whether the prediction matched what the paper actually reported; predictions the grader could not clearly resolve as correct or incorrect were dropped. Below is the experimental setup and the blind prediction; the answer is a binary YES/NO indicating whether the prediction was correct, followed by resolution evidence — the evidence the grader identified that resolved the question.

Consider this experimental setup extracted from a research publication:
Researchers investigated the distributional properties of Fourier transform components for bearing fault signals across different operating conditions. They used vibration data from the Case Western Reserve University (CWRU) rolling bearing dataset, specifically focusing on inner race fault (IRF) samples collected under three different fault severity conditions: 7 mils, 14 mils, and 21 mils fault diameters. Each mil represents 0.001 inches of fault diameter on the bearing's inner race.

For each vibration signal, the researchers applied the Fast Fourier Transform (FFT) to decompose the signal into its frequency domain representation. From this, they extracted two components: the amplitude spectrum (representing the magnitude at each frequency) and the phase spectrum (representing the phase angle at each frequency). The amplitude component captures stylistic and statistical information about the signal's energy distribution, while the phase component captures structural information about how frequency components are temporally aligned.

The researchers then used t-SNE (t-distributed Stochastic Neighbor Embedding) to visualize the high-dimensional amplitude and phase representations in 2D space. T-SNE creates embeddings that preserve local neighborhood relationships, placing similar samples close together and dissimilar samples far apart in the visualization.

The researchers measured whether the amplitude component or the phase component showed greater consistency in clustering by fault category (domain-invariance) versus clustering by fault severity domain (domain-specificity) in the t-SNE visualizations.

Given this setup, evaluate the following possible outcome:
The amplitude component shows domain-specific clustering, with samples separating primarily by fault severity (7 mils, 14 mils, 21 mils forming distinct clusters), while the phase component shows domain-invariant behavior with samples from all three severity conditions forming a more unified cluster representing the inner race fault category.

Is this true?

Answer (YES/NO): YES